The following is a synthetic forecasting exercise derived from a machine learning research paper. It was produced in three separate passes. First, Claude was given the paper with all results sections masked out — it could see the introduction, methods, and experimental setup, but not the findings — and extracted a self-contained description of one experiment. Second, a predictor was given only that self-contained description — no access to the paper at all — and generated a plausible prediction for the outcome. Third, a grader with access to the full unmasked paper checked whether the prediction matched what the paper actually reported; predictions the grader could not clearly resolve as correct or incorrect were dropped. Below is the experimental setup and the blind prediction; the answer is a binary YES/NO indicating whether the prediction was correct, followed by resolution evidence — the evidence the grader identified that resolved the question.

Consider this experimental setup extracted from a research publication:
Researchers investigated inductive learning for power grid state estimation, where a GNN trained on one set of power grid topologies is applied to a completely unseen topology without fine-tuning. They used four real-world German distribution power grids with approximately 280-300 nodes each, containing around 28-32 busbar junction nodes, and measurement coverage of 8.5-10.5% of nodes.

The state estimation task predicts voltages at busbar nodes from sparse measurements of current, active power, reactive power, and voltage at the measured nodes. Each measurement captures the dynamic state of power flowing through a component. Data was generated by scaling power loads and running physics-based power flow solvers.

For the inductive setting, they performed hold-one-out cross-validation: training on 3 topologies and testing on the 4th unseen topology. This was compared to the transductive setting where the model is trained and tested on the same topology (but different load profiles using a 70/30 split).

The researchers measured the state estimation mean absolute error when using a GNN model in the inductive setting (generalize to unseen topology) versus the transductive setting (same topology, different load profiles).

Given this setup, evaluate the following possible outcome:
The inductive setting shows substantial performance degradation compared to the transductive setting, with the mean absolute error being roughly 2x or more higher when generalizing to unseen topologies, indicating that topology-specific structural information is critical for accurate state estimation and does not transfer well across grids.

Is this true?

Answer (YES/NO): YES